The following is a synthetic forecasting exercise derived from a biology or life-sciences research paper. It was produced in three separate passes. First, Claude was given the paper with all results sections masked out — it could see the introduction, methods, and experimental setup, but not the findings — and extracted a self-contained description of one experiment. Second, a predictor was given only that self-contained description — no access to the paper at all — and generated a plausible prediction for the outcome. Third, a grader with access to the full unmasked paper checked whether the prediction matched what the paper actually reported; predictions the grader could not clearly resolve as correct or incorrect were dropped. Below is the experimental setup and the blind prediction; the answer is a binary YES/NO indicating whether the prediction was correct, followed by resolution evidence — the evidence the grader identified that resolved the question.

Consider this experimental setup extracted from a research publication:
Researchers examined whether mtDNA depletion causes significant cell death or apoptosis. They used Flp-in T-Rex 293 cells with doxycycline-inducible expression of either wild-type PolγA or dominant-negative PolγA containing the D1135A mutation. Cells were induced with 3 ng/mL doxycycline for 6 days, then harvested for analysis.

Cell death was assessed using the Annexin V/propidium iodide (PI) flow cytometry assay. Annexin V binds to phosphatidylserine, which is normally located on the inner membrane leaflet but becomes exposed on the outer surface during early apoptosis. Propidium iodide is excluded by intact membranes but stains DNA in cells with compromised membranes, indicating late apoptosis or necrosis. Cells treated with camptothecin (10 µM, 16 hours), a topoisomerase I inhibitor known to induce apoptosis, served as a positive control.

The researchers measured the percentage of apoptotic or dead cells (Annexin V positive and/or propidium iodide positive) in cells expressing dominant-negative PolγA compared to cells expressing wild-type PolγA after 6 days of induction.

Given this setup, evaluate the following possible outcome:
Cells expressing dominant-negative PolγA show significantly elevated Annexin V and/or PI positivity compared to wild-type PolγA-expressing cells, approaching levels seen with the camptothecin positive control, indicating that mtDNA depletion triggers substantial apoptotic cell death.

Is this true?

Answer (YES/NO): NO